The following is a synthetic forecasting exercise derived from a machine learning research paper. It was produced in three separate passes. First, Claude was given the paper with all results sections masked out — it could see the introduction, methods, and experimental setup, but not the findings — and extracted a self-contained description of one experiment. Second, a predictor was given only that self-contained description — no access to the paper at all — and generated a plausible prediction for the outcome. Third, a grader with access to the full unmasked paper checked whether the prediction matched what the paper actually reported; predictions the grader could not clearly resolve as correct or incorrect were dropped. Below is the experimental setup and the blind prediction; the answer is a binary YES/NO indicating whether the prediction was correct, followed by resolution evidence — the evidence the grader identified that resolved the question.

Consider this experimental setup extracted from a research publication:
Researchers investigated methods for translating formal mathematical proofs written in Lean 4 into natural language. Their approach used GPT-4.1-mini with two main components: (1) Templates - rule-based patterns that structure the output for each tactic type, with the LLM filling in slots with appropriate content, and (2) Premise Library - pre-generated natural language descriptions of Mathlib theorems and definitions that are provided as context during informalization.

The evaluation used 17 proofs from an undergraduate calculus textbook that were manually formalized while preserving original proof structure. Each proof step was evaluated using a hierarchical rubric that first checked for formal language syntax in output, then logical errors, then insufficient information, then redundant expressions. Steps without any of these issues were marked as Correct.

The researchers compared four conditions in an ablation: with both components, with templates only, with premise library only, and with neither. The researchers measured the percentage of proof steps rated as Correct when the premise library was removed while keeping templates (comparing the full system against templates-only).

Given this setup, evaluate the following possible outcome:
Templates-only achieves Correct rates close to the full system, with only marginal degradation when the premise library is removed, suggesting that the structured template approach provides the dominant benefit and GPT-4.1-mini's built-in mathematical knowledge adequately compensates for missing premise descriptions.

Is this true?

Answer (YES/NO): NO